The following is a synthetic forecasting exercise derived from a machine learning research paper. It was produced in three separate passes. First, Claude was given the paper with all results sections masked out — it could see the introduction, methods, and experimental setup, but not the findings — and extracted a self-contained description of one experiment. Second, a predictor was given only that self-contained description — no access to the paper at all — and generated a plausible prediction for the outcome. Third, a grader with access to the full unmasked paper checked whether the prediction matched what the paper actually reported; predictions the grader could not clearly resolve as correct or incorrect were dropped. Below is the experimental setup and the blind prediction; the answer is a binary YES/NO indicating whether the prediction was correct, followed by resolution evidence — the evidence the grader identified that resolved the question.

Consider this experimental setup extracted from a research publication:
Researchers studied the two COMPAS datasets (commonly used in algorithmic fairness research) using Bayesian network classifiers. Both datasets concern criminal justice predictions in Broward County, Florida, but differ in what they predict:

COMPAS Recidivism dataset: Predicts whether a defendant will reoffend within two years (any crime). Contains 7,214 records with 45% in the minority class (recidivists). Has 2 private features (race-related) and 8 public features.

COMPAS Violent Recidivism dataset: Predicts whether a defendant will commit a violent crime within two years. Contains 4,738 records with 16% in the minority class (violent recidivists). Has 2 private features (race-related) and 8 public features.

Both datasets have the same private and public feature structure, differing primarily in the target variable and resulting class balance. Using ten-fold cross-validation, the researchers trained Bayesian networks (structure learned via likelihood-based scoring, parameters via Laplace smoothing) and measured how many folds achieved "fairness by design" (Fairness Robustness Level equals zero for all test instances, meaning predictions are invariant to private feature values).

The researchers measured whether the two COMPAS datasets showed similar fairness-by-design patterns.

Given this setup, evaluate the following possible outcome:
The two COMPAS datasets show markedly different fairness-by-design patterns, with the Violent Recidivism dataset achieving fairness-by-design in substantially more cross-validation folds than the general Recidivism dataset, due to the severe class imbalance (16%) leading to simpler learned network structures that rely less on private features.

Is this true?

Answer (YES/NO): NO